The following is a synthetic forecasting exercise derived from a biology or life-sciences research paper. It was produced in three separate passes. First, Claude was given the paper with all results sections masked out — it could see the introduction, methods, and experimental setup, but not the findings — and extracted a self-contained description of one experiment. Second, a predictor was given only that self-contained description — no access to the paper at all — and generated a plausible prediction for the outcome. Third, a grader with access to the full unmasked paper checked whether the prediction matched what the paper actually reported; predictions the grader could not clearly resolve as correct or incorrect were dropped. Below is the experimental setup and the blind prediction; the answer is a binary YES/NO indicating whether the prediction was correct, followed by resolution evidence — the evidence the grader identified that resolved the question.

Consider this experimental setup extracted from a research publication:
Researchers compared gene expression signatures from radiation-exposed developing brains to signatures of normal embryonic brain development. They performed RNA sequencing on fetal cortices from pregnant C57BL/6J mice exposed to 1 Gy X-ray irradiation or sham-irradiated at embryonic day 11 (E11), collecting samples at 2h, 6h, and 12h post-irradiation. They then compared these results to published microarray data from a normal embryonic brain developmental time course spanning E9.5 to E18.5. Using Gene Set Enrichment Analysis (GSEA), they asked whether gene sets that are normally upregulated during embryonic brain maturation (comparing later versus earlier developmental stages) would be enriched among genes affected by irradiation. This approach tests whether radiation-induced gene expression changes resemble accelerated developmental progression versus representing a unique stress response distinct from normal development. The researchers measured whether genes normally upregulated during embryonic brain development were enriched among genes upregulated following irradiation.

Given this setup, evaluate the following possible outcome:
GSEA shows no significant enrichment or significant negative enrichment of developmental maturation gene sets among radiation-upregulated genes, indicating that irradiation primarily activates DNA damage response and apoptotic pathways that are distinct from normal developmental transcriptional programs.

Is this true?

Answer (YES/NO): NO